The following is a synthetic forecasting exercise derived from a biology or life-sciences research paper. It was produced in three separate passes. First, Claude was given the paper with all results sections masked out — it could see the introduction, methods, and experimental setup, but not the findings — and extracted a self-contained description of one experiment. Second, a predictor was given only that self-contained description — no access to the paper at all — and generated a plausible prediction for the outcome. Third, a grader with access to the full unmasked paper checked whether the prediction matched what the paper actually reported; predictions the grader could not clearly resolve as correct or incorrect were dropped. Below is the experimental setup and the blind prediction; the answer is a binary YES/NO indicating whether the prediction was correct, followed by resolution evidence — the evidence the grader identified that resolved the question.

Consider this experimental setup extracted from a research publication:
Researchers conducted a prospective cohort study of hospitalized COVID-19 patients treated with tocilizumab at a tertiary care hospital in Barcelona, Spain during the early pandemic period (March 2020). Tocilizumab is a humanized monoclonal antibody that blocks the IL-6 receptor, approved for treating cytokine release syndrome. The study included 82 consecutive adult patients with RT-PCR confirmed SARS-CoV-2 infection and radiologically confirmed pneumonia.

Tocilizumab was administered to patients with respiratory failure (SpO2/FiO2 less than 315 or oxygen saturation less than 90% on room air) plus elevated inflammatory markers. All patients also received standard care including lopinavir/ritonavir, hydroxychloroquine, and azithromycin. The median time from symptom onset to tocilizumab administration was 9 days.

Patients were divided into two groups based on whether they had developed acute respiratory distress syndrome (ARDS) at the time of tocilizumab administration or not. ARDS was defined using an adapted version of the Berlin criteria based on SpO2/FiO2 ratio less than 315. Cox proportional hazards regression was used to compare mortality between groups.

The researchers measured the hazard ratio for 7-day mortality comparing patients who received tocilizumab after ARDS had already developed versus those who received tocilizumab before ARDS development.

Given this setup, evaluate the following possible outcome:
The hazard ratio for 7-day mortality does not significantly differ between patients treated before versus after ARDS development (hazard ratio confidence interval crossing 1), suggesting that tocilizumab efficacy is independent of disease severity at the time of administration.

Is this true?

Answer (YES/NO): NO